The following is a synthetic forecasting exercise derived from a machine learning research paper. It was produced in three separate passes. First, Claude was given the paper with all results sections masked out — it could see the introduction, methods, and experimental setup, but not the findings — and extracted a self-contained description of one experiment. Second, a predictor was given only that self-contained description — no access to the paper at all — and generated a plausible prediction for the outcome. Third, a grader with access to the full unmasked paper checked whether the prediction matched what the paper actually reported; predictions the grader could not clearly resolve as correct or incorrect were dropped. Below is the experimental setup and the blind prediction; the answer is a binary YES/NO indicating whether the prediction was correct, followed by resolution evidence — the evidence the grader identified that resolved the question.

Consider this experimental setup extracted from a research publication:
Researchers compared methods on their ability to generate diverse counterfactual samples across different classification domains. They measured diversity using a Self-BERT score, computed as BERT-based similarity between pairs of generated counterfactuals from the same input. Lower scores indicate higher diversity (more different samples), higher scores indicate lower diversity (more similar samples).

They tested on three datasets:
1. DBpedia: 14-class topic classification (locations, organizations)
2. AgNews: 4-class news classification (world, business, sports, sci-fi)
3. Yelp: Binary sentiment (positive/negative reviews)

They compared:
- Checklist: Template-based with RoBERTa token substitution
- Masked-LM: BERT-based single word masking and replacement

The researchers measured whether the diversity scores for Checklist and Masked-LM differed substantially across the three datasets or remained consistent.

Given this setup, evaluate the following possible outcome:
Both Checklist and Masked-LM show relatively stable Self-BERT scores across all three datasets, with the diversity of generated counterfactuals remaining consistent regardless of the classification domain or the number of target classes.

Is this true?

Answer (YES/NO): YES